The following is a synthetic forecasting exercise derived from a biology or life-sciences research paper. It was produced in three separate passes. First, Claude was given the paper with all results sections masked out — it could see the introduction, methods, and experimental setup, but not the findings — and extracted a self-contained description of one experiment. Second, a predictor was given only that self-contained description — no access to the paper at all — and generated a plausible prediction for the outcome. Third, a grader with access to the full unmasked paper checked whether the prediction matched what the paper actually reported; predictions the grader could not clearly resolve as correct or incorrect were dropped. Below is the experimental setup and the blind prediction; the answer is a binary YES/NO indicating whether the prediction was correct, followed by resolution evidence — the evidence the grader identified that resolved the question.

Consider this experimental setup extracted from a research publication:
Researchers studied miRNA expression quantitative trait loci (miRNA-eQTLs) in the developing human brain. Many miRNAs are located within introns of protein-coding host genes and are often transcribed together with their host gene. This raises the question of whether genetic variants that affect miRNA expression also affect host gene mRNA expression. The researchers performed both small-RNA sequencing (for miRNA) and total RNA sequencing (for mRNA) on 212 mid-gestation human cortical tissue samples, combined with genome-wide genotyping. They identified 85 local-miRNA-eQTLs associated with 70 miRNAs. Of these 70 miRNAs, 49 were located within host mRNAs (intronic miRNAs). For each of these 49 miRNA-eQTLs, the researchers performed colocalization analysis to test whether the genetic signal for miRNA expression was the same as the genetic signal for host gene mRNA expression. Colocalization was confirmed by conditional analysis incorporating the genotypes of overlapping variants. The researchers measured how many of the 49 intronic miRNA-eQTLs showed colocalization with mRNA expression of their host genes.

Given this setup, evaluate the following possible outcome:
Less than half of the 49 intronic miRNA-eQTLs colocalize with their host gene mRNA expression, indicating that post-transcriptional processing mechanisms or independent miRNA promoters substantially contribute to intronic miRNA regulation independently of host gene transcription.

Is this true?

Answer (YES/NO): YES